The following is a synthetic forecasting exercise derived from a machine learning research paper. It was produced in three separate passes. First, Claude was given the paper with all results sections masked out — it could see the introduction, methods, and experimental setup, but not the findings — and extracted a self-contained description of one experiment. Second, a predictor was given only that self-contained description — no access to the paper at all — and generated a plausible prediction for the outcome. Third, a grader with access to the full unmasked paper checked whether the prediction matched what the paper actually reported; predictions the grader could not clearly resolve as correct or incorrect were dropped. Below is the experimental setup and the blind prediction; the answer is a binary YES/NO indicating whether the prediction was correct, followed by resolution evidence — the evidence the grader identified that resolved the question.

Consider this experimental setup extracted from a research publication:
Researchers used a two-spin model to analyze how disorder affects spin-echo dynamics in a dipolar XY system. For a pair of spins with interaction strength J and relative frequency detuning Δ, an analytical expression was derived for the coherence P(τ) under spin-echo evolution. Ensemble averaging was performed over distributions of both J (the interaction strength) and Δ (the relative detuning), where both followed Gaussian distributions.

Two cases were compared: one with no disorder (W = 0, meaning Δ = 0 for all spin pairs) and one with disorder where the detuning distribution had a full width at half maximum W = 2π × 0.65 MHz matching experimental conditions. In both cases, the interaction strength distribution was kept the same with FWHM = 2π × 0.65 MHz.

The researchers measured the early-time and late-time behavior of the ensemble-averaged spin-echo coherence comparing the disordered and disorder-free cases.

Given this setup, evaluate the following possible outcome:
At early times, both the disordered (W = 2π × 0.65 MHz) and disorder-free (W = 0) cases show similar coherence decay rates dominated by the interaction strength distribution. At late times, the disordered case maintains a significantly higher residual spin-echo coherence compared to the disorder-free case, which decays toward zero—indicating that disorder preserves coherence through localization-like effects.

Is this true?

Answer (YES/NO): YES